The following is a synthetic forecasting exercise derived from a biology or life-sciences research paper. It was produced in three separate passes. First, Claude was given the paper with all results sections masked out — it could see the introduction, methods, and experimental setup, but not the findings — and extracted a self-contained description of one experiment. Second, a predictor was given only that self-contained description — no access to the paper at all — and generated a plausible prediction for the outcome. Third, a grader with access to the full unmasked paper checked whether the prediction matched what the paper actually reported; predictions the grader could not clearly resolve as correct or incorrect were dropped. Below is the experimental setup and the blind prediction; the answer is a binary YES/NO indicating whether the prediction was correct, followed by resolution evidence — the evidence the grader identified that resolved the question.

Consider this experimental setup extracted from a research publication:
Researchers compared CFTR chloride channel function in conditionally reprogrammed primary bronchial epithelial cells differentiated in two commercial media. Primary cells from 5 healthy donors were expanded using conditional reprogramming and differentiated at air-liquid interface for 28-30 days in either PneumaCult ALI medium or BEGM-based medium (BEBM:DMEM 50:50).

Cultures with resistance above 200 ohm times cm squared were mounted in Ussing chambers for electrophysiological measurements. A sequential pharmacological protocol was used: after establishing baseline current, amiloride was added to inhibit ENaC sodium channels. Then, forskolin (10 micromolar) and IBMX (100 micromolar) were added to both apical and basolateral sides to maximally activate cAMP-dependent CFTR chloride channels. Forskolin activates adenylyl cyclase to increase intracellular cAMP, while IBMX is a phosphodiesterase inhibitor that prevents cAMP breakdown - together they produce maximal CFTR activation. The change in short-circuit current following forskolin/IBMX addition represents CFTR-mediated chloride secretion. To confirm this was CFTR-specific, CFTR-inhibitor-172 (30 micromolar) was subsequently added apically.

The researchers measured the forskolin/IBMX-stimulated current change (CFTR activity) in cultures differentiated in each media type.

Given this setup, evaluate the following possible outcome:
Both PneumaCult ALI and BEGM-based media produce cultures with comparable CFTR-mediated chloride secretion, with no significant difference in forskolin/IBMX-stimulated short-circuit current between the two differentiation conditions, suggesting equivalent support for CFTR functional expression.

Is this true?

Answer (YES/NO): YES